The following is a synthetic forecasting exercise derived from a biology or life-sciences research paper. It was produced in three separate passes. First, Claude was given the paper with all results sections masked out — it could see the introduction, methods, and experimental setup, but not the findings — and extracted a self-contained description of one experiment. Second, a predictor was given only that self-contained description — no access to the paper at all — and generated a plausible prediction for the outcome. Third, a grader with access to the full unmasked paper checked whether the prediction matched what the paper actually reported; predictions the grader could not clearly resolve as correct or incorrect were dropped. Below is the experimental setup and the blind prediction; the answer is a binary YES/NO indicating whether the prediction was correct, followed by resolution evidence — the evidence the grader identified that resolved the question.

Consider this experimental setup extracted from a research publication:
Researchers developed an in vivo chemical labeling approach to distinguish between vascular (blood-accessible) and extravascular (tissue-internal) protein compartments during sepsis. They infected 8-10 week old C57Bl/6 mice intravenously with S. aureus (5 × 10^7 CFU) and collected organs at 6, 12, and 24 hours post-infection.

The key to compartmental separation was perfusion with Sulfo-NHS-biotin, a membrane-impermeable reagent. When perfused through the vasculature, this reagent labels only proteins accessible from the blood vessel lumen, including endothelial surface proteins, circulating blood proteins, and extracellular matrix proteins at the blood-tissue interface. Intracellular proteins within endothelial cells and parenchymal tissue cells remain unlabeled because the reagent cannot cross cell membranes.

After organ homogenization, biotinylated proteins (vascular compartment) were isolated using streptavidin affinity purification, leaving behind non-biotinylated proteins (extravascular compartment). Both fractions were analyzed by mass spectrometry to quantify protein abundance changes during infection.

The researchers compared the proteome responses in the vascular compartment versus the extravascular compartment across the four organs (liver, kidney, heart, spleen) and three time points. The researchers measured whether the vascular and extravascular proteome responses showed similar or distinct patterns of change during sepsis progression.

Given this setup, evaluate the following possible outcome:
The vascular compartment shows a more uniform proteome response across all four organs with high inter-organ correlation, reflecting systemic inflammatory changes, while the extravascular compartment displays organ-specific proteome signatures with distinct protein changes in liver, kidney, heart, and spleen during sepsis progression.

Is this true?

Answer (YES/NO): NO